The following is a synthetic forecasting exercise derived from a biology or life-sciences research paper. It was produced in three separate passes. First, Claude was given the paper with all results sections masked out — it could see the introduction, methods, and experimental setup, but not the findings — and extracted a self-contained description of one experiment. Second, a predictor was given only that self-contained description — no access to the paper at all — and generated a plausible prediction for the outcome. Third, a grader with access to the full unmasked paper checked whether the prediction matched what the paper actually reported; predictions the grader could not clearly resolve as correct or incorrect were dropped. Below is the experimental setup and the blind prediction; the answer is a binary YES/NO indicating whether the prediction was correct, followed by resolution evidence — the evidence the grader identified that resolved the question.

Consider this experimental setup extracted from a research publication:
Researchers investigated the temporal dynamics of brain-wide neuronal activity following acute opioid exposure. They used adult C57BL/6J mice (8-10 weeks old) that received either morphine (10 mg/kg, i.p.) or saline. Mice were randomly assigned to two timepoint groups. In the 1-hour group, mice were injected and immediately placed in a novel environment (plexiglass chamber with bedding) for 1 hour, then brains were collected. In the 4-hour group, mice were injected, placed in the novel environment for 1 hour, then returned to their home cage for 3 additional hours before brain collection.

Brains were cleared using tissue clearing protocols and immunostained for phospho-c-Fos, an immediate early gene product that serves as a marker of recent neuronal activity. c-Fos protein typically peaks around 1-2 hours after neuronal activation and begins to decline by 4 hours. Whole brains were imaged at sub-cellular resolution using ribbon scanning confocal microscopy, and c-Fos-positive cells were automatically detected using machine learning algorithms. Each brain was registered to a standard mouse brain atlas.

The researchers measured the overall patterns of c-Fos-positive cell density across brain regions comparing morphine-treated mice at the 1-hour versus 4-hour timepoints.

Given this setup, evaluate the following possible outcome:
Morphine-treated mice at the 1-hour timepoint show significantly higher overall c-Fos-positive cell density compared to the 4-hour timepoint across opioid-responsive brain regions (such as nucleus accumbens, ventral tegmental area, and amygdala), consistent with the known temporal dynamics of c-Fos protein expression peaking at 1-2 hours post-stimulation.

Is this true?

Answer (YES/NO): NO